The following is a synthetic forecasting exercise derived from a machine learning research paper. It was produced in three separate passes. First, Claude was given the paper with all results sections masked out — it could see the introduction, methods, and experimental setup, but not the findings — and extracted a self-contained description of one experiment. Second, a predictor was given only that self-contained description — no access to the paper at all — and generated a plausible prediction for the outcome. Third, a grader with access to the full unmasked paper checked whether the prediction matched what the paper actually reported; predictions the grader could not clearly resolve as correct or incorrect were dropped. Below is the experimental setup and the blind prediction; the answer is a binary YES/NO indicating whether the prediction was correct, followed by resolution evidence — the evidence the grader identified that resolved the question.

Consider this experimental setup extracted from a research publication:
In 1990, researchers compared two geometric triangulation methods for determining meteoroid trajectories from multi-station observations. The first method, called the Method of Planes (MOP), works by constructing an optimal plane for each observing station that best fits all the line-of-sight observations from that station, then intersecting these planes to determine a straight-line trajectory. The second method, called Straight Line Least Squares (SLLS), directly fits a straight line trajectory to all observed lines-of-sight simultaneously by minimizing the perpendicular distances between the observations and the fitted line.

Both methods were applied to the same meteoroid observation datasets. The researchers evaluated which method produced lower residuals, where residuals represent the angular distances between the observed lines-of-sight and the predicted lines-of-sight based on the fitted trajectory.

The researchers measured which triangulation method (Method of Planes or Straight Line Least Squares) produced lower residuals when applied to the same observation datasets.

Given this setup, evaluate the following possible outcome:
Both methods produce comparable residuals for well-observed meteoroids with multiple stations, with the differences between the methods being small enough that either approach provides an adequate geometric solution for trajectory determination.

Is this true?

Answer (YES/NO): YES